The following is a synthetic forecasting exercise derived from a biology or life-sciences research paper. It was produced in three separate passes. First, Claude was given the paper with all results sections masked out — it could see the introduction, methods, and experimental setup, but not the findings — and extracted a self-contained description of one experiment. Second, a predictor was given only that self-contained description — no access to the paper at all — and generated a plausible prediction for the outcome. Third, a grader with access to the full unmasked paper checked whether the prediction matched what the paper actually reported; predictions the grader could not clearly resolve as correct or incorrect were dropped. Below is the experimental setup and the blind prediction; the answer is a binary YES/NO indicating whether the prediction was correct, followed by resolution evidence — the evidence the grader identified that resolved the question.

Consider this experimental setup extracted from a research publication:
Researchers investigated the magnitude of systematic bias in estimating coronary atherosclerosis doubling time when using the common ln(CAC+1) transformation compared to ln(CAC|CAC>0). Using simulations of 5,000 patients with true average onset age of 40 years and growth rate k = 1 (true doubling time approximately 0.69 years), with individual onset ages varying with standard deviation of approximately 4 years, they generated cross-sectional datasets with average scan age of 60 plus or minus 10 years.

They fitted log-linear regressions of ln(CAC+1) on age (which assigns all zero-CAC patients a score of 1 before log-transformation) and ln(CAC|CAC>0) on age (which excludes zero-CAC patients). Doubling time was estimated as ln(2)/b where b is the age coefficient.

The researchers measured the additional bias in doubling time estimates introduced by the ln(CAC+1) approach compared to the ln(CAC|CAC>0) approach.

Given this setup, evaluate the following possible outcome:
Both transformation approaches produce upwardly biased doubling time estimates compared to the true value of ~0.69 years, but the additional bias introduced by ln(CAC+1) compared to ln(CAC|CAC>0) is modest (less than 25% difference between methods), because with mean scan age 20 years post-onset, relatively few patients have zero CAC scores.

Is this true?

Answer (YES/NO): NO